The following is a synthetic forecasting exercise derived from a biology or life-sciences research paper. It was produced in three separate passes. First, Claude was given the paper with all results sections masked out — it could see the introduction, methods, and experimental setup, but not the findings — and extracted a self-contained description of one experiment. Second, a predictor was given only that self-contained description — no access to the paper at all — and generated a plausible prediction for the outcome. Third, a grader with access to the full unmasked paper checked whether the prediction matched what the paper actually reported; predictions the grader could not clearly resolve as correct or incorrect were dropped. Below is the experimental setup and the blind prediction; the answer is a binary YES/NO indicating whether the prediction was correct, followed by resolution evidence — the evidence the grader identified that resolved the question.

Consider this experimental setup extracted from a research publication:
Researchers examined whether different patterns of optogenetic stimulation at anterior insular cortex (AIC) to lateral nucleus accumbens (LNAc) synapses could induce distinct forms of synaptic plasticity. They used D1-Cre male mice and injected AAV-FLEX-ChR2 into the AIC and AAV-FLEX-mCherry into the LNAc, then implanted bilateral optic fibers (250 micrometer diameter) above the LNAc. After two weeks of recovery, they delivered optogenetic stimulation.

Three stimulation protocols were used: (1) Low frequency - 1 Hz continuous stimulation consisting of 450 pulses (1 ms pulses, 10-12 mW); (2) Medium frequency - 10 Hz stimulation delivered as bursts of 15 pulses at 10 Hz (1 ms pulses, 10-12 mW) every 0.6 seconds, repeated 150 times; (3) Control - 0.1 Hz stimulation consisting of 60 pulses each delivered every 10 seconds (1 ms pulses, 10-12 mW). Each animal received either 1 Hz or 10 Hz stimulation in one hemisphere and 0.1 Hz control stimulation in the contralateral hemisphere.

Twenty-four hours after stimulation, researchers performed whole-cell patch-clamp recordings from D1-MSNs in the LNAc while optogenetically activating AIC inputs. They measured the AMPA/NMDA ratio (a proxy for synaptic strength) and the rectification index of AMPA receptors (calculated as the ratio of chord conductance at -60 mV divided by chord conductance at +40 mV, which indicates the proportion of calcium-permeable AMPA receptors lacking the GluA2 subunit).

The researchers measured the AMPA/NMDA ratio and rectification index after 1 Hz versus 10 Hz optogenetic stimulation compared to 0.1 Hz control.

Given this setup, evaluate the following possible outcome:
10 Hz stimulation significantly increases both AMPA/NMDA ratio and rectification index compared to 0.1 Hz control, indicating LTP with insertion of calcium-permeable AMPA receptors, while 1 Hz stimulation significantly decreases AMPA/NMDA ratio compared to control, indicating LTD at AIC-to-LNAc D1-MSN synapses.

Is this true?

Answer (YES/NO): NO